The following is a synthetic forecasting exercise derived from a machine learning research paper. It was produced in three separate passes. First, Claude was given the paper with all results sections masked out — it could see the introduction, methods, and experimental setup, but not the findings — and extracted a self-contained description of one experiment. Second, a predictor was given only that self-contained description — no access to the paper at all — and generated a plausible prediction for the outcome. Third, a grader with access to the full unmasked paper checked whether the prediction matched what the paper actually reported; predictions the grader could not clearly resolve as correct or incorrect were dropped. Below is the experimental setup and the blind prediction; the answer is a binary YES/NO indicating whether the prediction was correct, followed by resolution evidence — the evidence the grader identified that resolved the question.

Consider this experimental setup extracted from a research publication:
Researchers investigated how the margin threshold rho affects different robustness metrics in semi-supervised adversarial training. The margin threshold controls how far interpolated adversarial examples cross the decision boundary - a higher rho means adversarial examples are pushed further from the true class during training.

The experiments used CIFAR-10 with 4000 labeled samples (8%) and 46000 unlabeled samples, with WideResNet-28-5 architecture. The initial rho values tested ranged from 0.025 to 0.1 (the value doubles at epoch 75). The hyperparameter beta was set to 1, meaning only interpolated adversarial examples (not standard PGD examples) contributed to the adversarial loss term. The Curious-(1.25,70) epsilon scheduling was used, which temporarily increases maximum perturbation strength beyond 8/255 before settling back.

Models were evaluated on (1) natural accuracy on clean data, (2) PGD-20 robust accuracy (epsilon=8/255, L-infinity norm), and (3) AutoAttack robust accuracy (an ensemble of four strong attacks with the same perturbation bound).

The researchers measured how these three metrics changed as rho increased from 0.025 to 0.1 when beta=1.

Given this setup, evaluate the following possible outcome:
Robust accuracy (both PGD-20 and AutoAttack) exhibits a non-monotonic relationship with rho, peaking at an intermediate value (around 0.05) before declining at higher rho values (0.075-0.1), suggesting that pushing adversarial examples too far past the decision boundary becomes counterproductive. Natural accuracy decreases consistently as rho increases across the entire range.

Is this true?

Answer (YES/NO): NO